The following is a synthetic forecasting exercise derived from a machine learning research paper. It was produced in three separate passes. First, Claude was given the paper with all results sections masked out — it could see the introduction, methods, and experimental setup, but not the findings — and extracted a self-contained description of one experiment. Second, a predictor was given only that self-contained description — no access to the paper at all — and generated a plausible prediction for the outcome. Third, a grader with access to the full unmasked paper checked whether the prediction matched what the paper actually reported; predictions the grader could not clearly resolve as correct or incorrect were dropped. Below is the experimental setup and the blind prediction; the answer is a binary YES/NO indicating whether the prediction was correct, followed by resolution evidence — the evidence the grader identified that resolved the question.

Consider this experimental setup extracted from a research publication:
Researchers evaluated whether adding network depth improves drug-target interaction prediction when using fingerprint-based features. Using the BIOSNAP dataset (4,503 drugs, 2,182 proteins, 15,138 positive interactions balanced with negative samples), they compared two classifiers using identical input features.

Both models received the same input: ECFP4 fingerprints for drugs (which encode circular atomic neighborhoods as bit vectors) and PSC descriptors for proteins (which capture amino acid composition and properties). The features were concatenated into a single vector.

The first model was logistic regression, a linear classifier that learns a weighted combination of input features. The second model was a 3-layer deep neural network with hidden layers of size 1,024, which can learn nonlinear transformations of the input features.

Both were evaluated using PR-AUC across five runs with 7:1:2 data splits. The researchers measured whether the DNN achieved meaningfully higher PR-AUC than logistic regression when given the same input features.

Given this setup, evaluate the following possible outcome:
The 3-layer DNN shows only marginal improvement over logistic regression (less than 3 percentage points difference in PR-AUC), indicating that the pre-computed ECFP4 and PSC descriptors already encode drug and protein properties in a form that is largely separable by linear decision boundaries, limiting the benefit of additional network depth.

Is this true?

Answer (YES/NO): YES